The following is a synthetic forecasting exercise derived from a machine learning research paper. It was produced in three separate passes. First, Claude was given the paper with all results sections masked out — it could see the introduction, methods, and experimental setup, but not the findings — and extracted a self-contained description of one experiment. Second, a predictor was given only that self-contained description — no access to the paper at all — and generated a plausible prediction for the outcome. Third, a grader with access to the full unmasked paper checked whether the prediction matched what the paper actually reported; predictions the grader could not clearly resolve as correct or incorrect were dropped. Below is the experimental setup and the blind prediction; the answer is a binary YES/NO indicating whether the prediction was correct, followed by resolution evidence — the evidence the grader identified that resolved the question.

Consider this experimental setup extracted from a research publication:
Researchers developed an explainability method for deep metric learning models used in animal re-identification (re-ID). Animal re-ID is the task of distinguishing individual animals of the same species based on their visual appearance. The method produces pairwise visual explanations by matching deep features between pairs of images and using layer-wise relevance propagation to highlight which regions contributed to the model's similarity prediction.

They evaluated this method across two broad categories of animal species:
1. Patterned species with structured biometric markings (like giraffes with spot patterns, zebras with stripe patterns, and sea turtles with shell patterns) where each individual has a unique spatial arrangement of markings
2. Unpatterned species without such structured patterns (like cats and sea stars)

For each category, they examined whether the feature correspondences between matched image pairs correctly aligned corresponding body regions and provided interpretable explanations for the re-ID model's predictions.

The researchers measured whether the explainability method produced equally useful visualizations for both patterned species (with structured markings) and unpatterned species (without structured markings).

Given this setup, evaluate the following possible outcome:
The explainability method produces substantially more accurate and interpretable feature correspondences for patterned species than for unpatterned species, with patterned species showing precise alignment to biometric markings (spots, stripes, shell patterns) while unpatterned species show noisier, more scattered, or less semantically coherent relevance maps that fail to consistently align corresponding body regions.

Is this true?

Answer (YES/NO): NO